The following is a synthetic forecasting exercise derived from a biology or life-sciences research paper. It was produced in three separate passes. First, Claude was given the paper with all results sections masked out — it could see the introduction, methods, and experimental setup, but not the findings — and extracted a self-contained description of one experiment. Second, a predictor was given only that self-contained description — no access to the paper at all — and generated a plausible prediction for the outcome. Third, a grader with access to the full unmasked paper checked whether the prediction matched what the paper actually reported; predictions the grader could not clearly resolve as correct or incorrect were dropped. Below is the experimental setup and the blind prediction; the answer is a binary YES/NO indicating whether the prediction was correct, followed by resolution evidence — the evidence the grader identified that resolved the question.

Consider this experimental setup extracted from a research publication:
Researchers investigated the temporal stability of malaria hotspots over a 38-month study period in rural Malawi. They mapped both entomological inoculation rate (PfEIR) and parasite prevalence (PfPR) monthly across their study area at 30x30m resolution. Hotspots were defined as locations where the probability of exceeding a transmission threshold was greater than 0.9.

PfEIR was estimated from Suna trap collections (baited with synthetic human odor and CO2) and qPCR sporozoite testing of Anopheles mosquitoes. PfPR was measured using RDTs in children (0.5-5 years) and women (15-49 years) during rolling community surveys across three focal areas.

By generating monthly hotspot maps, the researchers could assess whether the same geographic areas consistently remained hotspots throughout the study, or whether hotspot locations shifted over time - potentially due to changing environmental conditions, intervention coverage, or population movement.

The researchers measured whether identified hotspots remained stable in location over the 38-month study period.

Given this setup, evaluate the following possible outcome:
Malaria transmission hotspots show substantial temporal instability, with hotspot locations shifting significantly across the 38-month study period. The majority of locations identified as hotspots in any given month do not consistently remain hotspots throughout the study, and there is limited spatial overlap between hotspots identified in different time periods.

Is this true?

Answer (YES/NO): NO